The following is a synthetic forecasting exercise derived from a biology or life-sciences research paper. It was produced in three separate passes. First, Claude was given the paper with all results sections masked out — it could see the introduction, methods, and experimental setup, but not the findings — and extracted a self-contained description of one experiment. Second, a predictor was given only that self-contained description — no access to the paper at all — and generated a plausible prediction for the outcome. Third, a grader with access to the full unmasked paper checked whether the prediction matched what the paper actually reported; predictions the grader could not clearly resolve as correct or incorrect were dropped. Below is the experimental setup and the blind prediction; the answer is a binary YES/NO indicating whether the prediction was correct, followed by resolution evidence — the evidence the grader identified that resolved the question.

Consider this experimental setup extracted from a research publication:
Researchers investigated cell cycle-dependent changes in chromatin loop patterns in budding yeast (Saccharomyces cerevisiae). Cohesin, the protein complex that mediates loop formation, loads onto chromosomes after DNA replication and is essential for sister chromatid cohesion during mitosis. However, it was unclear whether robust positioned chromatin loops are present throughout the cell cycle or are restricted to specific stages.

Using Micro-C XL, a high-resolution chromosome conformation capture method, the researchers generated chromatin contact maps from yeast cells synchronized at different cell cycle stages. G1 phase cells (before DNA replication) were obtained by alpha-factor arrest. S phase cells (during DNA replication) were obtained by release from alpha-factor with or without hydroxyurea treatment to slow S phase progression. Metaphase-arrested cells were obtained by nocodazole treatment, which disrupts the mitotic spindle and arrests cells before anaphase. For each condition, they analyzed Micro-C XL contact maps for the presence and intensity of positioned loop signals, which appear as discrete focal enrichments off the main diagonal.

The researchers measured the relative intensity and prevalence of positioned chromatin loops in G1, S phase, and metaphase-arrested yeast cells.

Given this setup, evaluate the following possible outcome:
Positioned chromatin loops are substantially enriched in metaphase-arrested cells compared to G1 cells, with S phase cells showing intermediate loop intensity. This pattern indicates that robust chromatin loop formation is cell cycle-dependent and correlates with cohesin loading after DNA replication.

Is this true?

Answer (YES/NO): YES